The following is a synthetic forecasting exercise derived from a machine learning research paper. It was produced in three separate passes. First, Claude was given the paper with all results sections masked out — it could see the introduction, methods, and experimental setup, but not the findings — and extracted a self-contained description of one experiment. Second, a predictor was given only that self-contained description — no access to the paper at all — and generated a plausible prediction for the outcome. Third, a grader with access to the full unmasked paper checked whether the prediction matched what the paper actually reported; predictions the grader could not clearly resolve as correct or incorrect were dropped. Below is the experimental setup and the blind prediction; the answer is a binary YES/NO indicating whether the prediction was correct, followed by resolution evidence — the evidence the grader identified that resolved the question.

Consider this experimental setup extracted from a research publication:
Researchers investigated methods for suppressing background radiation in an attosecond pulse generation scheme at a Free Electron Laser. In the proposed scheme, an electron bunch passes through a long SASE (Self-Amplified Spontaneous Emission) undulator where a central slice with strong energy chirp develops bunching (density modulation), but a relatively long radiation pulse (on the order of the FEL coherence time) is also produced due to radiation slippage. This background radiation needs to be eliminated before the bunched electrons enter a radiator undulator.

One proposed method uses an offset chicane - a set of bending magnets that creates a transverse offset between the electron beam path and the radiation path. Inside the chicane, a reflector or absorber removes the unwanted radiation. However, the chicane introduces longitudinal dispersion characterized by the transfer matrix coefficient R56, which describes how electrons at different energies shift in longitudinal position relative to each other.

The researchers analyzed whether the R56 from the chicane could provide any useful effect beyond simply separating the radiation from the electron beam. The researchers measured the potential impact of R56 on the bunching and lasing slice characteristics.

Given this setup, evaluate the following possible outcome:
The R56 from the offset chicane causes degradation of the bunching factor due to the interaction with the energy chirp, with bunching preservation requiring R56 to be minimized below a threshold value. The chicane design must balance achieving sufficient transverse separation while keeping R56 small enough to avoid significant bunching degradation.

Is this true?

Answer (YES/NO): NO